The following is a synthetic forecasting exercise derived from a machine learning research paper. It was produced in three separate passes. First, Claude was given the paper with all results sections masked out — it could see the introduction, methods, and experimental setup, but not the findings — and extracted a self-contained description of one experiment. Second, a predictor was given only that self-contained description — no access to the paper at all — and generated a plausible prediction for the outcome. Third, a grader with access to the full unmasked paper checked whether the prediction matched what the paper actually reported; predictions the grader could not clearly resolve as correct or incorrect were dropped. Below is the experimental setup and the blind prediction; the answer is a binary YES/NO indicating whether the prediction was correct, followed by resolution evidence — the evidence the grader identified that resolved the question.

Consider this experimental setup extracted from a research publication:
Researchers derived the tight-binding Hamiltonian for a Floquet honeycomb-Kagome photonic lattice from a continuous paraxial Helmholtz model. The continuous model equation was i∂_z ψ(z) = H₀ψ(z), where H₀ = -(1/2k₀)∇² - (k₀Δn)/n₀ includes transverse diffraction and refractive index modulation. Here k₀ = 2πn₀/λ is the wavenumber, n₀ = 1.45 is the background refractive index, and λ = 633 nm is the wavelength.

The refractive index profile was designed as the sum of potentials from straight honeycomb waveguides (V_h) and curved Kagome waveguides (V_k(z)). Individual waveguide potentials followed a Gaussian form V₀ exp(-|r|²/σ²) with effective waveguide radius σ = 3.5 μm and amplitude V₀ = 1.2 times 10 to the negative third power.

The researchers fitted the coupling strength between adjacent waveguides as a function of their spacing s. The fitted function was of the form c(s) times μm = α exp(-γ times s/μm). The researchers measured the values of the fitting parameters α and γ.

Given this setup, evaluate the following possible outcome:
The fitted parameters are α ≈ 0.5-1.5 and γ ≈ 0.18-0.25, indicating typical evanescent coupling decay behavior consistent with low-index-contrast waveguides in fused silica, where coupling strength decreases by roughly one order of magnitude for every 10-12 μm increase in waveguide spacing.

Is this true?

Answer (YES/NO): NO